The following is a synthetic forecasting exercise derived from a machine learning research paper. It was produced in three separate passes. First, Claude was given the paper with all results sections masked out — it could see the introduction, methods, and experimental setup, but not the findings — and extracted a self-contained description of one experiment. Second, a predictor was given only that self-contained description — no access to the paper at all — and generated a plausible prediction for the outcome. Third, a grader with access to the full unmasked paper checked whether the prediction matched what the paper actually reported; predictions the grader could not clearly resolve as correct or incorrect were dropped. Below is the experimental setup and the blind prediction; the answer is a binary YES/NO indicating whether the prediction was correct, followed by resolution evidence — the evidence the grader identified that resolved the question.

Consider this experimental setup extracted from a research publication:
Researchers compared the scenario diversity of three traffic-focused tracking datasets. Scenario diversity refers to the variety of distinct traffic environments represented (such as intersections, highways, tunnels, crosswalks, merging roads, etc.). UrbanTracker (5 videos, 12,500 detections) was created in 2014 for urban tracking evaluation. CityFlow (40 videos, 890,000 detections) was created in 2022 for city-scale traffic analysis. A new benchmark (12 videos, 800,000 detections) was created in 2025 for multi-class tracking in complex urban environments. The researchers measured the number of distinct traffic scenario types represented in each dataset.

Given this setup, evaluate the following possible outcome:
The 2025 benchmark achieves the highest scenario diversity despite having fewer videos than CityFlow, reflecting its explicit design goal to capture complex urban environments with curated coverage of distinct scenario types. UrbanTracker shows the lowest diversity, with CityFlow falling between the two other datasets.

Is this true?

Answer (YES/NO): YES